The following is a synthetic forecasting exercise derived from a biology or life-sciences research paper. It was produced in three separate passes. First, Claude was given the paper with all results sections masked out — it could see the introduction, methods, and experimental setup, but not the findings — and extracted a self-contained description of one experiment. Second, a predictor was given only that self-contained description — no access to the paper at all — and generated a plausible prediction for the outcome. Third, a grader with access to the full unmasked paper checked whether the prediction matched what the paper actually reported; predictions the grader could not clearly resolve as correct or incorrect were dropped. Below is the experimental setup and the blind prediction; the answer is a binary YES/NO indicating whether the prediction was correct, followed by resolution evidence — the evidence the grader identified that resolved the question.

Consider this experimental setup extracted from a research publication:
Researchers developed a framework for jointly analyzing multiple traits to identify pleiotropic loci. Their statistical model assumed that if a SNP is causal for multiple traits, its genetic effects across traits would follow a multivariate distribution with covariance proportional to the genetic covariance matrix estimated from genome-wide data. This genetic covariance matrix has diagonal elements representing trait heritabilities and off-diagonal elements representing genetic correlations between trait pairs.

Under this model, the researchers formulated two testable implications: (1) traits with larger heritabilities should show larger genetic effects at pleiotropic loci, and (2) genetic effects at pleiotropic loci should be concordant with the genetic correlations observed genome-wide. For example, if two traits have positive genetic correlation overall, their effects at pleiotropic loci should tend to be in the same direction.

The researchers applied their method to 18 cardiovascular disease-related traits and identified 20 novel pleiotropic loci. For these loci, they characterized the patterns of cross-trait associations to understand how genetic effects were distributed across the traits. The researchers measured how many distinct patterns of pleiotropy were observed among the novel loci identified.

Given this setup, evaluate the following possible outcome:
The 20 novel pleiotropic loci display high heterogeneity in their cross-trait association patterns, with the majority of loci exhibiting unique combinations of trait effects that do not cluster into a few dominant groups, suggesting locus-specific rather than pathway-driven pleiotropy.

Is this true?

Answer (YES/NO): NO